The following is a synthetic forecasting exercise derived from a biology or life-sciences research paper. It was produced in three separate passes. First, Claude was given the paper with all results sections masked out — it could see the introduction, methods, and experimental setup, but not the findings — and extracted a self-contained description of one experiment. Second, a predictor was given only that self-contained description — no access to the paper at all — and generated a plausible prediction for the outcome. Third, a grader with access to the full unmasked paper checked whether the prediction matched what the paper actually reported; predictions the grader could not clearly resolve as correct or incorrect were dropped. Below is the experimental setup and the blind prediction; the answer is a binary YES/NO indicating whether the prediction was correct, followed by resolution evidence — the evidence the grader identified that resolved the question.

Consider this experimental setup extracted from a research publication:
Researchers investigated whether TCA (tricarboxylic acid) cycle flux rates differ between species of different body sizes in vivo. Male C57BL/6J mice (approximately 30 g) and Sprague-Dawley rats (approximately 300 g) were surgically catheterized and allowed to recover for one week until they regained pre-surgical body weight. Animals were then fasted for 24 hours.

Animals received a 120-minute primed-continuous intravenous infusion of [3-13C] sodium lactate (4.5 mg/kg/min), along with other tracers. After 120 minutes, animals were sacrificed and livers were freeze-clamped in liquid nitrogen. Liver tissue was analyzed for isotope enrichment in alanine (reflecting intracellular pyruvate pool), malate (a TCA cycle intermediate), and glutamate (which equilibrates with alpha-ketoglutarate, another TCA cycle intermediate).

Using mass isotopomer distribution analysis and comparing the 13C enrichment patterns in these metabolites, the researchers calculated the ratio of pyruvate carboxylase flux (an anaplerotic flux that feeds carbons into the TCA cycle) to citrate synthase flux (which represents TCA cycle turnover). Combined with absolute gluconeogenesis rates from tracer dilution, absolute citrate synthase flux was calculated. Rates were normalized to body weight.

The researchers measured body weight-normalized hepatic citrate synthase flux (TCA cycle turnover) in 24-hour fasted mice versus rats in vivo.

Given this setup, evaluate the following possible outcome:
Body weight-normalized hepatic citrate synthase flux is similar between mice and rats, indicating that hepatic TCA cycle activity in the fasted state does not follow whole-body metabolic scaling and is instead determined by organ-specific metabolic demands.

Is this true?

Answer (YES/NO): NO